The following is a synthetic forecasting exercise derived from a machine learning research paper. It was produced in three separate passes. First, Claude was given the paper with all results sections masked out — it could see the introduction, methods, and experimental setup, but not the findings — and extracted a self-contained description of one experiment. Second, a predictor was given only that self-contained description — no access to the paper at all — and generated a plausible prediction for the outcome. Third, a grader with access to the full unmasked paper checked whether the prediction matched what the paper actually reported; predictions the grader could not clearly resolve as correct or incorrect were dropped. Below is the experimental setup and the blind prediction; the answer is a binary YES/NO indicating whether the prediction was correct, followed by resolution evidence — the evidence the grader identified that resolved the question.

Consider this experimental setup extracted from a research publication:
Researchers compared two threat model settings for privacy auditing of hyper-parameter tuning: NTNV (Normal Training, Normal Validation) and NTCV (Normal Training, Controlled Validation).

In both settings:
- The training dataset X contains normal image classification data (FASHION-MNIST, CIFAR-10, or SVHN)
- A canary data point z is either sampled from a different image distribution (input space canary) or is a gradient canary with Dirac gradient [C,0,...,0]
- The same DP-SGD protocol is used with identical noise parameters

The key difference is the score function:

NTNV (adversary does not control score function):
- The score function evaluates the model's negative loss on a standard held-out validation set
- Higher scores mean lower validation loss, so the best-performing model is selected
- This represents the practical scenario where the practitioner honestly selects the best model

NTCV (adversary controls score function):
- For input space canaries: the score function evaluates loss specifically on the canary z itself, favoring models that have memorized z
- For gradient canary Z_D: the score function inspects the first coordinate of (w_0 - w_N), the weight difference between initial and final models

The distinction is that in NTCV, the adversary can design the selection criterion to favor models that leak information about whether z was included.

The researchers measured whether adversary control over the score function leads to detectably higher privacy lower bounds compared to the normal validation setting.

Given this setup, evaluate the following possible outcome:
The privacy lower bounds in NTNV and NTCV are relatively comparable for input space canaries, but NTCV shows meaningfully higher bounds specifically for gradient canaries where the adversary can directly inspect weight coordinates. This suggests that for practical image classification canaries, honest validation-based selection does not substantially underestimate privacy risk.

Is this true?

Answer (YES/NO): NO